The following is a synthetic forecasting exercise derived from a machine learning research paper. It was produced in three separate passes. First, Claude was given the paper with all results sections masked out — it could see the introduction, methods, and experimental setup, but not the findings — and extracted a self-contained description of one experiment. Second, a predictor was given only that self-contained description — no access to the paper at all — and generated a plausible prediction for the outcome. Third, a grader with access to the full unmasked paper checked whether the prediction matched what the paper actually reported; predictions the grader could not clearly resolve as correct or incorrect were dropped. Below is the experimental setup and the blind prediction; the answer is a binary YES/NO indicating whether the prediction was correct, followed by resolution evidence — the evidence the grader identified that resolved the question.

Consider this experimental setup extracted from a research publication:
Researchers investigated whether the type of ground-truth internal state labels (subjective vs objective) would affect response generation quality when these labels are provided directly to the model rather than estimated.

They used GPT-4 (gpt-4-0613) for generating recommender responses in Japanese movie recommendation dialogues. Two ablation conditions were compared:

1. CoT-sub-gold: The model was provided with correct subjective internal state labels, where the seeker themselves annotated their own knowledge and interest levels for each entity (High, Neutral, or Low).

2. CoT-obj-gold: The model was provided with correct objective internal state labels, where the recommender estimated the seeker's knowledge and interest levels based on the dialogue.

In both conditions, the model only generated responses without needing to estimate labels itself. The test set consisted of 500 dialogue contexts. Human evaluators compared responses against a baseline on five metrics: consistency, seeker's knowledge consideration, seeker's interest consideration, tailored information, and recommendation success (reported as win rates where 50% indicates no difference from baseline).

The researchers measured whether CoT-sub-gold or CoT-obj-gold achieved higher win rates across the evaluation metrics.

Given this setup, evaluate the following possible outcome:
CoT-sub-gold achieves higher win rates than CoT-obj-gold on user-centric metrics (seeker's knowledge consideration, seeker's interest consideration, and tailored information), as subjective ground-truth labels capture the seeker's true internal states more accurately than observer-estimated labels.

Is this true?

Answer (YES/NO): YES